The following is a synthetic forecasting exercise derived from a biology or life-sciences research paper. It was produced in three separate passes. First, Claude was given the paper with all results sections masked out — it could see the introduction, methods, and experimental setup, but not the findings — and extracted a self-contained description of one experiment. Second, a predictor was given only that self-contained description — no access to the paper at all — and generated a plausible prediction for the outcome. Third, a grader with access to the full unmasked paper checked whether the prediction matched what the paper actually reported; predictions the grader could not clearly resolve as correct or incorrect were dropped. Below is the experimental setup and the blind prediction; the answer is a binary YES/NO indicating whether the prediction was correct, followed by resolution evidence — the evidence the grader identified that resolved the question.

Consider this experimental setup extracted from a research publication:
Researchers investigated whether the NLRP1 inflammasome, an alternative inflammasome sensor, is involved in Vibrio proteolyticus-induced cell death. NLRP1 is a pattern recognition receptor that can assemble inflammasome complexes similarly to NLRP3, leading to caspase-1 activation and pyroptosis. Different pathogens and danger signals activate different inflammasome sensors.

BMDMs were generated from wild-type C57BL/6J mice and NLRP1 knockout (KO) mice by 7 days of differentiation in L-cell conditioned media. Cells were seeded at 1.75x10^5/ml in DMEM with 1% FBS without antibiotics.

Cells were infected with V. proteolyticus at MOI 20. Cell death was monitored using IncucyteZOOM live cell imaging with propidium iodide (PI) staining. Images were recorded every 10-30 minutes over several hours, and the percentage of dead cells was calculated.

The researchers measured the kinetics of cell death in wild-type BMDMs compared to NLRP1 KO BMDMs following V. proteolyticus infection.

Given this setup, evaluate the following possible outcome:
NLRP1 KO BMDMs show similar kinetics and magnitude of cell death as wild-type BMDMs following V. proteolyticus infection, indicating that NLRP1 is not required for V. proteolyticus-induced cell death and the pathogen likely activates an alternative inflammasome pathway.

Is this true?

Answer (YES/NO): YES